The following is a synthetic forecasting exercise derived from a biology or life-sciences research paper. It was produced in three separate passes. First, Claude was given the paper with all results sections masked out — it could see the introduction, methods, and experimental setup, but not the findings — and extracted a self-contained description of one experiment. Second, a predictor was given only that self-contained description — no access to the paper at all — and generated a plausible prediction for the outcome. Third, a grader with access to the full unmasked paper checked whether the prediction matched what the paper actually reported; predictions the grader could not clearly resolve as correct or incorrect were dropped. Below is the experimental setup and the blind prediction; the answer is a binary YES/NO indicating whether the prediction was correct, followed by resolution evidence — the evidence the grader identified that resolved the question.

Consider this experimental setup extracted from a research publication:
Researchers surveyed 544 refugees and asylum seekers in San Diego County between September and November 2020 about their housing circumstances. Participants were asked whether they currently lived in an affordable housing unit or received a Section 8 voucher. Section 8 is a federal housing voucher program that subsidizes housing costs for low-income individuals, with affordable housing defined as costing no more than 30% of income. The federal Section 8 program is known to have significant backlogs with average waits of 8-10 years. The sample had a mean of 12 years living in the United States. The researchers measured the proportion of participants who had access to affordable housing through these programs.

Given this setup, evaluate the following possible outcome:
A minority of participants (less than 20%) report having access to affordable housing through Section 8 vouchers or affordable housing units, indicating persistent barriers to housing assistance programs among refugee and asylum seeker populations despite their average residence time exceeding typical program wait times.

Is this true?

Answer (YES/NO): NO